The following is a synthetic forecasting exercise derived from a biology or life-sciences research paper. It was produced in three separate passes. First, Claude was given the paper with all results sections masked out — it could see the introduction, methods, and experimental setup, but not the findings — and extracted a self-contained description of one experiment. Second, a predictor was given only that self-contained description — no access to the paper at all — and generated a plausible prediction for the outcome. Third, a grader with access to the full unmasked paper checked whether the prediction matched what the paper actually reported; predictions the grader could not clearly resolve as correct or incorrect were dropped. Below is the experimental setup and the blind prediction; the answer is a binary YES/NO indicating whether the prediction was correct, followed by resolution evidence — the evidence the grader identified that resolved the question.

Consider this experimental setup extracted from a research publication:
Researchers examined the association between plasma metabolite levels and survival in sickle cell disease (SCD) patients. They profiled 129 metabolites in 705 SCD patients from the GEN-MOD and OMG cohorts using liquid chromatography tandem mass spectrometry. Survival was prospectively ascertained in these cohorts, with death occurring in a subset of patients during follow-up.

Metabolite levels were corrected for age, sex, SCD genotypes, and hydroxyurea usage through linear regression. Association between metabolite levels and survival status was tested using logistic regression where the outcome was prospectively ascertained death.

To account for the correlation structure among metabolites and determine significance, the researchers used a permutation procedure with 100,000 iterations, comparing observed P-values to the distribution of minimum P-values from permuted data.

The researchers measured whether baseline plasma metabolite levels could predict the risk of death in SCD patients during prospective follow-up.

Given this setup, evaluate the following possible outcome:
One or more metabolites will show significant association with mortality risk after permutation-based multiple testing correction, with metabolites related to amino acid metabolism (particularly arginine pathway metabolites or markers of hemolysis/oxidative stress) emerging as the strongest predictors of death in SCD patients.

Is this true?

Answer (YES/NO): NO